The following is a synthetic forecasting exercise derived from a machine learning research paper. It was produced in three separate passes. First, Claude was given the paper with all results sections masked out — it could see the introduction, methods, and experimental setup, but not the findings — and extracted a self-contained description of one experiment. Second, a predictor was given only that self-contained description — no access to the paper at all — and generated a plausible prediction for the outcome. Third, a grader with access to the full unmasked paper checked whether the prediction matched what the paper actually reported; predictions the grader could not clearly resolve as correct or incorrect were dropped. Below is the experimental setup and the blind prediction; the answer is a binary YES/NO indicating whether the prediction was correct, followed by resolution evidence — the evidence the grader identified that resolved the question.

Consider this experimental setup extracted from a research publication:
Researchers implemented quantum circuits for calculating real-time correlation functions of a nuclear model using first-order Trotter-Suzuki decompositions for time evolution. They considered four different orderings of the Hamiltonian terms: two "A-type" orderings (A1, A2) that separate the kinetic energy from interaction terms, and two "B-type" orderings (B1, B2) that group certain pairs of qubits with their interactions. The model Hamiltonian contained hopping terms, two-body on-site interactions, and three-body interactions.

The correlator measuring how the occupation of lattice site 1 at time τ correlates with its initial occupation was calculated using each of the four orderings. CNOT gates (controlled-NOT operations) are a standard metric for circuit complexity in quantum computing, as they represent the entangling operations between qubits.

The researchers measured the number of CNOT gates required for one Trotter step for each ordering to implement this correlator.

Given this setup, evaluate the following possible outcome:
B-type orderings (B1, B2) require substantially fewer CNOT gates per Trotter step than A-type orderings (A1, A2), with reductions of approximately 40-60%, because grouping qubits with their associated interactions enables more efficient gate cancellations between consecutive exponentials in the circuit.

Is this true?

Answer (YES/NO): NO